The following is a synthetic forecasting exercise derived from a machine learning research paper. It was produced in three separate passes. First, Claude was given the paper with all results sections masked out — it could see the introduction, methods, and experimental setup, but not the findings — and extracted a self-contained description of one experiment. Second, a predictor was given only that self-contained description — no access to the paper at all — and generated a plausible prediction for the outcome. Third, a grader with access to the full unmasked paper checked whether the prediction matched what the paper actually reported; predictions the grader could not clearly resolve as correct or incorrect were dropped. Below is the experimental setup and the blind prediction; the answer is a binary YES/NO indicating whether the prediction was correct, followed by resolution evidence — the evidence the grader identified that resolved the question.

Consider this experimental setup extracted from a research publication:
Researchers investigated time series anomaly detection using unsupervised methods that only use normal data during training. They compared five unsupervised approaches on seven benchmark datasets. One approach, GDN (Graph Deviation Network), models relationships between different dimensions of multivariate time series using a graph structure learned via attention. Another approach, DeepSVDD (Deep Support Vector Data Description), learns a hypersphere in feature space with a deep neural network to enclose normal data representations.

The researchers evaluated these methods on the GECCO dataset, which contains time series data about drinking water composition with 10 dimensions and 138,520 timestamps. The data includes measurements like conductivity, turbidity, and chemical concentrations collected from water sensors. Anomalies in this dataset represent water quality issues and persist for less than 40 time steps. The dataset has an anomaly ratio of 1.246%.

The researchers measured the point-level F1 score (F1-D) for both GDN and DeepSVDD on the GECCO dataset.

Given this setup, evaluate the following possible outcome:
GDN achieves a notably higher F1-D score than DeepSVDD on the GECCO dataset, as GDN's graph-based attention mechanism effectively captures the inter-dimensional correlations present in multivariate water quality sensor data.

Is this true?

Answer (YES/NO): YES